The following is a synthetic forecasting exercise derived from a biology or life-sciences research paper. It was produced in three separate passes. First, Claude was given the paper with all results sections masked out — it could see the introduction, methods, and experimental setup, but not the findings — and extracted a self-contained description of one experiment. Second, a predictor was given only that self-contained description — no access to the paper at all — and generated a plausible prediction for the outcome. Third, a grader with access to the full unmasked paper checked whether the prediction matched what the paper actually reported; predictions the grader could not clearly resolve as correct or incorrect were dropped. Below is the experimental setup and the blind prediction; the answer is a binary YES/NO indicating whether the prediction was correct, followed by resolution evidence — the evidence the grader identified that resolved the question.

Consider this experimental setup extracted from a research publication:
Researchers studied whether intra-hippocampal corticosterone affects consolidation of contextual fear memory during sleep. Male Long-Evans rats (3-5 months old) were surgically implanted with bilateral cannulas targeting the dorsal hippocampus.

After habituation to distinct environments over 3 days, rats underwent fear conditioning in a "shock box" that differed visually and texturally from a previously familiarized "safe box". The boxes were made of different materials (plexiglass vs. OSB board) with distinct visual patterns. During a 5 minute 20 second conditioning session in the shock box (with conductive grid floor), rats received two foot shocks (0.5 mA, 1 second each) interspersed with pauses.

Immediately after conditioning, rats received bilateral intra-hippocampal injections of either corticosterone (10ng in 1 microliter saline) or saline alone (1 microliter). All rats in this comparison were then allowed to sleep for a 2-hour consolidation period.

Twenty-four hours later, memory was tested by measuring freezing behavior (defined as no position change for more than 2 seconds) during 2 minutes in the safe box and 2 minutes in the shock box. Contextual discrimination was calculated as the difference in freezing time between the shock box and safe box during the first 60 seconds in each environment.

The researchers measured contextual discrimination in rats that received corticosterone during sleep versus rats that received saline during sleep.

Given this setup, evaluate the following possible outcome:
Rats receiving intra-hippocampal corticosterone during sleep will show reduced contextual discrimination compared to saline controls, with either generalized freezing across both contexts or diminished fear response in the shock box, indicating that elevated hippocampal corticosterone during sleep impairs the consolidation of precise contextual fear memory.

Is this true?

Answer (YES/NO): YES